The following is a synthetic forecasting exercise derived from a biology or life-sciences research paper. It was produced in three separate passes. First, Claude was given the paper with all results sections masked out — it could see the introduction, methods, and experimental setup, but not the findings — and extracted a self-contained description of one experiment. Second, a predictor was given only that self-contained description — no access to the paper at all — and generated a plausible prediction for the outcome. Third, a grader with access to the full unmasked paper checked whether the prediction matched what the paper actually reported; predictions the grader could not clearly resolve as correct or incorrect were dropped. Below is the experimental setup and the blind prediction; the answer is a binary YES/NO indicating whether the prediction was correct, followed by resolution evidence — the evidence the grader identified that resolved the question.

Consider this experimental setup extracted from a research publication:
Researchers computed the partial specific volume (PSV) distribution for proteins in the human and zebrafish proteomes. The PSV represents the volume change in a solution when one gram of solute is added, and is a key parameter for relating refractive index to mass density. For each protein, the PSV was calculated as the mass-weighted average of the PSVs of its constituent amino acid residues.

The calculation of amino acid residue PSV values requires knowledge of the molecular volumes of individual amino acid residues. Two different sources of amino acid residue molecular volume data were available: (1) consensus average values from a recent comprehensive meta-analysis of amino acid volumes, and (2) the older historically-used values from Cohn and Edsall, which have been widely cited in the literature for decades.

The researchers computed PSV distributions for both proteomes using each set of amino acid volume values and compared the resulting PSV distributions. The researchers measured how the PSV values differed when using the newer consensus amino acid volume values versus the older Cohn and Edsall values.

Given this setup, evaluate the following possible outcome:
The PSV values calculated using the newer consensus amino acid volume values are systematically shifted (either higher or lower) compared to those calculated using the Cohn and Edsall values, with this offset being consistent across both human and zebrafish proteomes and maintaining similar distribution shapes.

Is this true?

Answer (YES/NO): YES